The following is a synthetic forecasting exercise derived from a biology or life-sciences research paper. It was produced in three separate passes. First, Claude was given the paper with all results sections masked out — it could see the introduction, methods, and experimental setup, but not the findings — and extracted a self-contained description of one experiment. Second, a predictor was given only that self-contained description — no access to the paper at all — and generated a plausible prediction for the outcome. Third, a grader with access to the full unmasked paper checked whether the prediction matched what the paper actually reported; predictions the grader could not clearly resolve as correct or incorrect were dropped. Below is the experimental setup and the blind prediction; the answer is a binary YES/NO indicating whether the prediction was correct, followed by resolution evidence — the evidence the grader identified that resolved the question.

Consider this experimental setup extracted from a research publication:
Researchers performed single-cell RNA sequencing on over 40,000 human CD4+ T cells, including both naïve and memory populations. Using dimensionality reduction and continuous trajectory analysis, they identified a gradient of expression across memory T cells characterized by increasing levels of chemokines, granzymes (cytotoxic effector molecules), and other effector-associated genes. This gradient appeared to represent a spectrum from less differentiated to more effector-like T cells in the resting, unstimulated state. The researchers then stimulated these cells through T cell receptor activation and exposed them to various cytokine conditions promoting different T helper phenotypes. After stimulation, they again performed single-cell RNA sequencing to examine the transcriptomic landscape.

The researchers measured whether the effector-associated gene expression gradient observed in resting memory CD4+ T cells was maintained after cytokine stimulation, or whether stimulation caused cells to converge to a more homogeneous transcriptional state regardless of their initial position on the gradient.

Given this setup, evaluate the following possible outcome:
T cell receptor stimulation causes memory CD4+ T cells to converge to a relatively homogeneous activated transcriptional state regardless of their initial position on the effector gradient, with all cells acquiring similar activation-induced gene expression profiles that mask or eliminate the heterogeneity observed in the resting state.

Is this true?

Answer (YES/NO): NO